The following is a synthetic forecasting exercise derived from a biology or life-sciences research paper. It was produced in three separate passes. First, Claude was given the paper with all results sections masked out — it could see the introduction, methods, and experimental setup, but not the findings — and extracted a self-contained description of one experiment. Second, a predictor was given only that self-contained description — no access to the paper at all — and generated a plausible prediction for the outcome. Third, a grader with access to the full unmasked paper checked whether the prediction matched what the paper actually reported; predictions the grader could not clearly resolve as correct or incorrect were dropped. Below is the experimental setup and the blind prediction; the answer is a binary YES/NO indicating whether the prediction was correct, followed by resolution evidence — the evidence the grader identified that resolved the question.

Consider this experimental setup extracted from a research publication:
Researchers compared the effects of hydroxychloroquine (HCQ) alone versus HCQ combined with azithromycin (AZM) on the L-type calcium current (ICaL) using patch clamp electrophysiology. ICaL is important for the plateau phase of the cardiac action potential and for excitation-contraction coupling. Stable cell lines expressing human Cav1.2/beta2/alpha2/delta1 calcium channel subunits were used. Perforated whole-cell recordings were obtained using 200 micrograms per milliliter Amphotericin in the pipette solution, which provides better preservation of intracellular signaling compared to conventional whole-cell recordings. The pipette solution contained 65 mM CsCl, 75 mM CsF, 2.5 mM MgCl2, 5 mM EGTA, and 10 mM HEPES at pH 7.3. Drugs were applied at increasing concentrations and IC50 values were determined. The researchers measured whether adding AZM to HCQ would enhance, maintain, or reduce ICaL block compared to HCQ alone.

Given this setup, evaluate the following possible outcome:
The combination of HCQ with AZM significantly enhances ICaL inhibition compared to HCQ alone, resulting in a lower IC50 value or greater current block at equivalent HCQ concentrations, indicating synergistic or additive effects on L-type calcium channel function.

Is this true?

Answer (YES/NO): NO